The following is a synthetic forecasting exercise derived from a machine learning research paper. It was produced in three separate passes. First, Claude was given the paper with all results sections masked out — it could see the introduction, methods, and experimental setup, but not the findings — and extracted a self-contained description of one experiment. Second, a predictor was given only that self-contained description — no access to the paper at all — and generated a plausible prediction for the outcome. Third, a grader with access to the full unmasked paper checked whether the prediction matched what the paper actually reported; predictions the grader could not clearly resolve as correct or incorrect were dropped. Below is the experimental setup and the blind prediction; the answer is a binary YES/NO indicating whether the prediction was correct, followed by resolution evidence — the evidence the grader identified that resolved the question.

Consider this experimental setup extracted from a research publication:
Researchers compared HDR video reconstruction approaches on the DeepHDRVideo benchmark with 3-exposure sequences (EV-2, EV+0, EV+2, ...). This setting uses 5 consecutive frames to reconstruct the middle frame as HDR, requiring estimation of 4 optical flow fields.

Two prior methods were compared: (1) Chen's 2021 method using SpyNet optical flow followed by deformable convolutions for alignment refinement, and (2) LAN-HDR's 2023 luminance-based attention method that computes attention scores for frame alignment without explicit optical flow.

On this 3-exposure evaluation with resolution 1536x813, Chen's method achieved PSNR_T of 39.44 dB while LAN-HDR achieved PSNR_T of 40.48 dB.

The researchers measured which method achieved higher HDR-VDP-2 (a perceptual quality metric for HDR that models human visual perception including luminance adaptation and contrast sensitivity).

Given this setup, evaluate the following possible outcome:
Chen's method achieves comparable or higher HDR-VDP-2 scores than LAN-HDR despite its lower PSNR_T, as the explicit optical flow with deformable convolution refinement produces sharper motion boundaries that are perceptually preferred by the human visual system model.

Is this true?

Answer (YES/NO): NO